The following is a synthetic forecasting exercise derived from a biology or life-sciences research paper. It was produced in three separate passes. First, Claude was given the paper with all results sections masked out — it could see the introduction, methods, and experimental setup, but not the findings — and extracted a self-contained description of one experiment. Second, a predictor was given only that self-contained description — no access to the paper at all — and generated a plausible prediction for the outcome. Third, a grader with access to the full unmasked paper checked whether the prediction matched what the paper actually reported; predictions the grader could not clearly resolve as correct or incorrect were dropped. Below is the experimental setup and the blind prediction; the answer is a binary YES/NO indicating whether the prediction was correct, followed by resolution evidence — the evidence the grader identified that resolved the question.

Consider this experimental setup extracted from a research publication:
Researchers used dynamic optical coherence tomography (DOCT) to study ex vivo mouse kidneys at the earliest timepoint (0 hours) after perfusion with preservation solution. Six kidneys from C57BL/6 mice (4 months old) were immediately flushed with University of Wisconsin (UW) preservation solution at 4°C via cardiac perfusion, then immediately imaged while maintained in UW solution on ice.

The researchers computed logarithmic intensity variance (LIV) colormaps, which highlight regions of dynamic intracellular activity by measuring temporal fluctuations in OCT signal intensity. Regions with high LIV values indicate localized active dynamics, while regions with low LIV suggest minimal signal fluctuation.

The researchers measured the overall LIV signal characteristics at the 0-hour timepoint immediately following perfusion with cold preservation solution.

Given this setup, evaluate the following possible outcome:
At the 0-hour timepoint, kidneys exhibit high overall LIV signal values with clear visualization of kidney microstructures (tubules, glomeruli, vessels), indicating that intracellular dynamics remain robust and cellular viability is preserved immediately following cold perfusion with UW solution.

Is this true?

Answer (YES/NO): NO